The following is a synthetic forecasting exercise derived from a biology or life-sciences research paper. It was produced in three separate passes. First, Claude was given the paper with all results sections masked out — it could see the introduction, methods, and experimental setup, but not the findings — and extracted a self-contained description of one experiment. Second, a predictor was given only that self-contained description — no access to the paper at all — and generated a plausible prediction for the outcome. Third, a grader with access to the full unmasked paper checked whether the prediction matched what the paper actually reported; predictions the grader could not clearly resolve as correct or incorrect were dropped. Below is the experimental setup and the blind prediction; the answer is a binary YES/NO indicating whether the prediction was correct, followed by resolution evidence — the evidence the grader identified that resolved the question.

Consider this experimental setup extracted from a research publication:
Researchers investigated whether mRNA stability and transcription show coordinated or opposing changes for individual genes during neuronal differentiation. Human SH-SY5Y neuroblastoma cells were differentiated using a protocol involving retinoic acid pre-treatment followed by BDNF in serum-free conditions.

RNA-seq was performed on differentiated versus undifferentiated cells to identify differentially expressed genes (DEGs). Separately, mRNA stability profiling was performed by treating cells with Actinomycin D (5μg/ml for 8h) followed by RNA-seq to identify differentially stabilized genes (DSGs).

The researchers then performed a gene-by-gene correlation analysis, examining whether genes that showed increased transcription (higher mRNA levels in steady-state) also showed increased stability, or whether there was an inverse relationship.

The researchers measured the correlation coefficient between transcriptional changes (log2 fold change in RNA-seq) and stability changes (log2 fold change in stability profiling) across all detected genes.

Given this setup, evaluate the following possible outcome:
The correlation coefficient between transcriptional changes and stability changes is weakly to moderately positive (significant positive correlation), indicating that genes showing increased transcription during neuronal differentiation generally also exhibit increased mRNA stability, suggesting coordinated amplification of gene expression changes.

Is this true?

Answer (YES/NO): NO